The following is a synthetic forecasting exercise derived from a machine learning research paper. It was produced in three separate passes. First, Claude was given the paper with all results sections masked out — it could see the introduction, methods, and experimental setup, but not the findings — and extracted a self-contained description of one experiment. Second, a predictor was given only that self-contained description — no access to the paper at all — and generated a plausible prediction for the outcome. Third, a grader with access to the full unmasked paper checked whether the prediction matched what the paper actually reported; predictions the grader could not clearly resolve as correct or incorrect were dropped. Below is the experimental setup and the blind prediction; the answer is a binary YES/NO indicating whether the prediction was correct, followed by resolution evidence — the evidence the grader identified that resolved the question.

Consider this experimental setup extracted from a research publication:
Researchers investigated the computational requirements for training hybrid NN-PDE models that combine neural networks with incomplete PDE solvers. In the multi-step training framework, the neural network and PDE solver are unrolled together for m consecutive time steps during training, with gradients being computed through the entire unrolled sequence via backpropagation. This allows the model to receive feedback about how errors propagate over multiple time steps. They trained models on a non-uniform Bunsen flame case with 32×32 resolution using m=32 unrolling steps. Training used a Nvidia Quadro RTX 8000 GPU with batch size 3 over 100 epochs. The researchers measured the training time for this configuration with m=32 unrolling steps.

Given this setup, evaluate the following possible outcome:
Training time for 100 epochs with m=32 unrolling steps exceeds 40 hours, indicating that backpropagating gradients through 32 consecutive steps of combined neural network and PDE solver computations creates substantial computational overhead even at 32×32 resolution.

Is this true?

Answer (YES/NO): YES